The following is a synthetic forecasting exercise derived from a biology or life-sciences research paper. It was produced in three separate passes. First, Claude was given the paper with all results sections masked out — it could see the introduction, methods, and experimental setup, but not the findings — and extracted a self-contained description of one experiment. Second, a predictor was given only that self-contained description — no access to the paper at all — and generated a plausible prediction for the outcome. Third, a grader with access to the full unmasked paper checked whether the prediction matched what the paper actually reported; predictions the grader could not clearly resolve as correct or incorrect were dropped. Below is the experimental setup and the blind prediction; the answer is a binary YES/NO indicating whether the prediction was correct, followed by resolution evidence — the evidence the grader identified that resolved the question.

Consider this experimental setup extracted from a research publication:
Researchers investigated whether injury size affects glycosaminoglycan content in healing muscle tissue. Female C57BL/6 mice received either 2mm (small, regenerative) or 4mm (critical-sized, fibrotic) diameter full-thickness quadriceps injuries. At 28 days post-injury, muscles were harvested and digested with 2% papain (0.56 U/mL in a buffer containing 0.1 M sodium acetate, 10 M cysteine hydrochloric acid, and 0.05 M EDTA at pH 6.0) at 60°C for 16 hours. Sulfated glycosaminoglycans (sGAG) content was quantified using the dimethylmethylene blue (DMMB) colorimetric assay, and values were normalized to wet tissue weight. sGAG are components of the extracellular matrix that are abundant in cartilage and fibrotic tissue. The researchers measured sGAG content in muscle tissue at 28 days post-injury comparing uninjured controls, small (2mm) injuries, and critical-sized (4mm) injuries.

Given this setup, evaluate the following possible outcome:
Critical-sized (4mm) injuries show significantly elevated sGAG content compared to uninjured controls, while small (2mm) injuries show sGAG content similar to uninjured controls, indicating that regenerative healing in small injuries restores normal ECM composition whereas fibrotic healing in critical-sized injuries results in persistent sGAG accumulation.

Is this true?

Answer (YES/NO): YES